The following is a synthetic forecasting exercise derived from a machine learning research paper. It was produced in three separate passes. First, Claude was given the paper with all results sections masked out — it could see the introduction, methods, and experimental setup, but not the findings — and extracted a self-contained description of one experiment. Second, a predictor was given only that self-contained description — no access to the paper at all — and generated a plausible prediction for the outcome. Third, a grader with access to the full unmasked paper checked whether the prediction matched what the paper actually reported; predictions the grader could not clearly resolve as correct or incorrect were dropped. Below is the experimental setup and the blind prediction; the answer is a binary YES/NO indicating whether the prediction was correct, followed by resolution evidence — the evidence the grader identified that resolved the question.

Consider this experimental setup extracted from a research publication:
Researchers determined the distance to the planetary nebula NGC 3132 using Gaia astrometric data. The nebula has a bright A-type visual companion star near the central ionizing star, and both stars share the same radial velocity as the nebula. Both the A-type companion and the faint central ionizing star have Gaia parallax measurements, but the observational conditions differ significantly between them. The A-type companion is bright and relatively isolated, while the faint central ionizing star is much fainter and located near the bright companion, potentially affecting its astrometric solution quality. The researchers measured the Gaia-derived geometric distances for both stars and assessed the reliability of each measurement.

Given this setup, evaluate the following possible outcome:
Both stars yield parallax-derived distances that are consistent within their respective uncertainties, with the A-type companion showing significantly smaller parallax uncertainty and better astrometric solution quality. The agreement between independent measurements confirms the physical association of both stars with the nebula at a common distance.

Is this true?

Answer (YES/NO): NO